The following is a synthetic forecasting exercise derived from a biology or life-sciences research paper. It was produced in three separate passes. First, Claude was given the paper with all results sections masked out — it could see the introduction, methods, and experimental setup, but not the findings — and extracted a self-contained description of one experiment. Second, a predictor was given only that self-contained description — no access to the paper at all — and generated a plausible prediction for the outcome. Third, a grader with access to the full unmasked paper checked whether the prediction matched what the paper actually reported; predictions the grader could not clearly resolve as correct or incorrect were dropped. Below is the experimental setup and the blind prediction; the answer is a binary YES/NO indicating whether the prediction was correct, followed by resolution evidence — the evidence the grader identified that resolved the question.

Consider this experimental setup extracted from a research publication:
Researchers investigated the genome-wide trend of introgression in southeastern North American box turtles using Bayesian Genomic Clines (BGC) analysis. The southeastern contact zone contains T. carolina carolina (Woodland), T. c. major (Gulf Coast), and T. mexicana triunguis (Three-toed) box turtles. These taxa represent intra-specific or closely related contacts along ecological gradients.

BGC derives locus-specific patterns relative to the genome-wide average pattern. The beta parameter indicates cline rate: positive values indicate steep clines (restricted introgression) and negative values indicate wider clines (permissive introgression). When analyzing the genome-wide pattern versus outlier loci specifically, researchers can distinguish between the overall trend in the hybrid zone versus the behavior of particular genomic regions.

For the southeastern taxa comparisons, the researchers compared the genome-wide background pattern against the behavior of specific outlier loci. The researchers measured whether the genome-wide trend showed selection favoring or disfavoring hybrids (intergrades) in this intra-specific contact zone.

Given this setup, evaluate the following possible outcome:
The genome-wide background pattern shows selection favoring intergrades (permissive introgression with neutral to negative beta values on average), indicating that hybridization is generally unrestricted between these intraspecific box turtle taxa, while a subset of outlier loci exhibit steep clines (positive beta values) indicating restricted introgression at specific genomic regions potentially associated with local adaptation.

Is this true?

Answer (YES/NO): NO